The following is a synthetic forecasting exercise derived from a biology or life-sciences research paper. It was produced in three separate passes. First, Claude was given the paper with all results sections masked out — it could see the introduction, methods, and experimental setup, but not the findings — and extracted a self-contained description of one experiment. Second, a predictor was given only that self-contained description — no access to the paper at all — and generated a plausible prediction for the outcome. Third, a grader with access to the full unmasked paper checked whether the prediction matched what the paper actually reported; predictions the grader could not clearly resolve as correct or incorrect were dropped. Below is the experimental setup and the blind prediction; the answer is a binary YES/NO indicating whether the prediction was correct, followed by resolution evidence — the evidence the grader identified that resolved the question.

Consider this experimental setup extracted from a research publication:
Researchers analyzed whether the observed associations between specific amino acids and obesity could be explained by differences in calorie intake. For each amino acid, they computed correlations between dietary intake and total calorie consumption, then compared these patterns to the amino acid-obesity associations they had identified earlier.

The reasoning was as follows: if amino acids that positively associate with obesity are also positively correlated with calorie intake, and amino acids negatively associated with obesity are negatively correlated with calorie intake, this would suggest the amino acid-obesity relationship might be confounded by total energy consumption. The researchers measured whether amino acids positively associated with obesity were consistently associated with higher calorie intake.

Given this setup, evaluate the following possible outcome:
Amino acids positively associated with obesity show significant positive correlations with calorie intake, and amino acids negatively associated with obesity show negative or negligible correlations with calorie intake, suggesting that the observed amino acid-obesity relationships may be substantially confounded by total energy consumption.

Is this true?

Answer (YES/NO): NO